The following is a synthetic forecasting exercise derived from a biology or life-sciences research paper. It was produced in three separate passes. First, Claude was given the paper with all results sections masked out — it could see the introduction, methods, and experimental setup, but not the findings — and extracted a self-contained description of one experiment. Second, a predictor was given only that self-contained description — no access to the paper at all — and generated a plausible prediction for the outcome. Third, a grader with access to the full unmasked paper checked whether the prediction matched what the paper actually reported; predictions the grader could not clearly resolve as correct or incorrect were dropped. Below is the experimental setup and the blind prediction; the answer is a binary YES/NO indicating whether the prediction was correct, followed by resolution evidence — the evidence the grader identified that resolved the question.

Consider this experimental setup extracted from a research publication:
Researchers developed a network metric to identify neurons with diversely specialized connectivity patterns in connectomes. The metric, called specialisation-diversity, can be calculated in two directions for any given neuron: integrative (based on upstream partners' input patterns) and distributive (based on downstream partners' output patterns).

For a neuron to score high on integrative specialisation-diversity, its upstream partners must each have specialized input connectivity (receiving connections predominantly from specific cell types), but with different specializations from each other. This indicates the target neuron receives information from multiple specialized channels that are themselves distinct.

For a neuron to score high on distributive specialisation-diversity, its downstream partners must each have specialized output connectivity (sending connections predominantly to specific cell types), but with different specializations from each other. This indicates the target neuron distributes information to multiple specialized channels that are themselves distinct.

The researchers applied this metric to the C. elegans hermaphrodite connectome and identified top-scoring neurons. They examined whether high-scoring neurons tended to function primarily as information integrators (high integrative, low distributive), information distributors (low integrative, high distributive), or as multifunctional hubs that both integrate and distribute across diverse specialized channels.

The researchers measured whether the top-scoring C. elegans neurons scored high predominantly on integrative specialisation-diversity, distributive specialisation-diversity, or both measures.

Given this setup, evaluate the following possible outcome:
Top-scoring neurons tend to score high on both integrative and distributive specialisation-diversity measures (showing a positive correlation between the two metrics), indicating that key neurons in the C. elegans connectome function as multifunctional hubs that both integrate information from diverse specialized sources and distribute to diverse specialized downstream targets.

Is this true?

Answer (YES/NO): YES